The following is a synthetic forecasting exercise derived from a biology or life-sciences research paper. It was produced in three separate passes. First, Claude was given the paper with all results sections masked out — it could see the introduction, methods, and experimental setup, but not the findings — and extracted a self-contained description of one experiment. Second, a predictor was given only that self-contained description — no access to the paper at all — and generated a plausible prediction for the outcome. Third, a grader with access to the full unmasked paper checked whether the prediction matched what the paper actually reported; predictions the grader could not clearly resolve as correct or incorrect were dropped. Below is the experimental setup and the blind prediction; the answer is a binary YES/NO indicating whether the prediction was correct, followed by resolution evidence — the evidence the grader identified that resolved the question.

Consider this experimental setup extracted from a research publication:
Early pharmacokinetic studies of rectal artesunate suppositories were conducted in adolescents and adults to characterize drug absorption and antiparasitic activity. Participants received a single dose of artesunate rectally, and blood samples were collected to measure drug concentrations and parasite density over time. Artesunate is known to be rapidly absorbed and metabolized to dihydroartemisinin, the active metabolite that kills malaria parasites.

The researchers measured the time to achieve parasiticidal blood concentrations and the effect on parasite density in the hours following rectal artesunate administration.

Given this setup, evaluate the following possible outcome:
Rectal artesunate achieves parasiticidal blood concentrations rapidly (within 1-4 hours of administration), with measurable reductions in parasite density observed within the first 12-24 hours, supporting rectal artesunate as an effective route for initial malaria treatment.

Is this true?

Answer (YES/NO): NO